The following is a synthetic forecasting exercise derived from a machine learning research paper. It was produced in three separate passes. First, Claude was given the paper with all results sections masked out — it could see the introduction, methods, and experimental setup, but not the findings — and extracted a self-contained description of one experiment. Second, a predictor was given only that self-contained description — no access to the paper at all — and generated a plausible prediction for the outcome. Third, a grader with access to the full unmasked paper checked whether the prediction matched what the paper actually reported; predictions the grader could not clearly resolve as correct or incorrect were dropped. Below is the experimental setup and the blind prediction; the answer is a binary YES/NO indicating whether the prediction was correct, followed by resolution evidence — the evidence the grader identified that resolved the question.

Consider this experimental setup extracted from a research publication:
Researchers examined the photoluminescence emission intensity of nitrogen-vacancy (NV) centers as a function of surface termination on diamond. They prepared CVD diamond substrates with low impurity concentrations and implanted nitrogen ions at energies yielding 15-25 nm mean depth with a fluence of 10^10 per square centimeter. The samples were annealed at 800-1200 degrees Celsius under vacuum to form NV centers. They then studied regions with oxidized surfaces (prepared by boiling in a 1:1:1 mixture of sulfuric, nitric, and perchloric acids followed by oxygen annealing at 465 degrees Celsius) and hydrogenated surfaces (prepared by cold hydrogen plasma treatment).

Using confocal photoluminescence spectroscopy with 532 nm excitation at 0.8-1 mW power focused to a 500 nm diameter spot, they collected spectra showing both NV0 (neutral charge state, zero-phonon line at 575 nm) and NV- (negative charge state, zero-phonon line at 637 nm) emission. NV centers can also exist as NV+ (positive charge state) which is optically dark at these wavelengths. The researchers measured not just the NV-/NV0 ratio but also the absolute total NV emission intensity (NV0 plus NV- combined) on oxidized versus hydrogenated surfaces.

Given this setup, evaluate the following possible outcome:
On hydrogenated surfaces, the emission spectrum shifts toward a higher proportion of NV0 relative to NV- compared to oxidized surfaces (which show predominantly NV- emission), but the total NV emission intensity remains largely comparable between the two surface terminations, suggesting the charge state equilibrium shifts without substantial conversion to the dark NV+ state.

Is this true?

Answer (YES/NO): NO